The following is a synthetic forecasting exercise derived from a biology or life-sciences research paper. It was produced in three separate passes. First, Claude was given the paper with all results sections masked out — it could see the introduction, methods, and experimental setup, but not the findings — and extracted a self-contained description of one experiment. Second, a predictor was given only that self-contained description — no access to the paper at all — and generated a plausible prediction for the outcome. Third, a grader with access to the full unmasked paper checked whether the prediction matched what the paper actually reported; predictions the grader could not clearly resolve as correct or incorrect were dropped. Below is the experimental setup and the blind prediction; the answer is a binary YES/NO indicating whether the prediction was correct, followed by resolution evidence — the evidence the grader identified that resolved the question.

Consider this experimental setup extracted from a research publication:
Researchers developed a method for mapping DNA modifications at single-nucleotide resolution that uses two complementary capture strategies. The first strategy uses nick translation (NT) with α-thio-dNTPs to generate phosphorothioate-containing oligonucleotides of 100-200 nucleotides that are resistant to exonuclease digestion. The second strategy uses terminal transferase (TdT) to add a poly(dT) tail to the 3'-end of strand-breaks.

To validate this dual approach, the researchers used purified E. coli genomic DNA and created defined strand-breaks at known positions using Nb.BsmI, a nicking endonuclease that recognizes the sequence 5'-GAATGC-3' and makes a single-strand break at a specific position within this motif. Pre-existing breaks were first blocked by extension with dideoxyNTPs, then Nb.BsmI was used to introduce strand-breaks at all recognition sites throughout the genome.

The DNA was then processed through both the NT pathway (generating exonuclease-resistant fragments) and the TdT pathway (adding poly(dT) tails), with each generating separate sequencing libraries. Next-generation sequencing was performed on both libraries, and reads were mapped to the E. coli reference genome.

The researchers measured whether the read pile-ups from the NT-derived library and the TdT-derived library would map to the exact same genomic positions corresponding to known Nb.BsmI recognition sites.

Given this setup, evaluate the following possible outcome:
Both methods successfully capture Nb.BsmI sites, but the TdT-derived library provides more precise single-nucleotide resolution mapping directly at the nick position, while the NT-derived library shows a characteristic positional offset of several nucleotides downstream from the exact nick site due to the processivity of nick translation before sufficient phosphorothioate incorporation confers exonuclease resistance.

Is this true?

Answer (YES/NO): NO